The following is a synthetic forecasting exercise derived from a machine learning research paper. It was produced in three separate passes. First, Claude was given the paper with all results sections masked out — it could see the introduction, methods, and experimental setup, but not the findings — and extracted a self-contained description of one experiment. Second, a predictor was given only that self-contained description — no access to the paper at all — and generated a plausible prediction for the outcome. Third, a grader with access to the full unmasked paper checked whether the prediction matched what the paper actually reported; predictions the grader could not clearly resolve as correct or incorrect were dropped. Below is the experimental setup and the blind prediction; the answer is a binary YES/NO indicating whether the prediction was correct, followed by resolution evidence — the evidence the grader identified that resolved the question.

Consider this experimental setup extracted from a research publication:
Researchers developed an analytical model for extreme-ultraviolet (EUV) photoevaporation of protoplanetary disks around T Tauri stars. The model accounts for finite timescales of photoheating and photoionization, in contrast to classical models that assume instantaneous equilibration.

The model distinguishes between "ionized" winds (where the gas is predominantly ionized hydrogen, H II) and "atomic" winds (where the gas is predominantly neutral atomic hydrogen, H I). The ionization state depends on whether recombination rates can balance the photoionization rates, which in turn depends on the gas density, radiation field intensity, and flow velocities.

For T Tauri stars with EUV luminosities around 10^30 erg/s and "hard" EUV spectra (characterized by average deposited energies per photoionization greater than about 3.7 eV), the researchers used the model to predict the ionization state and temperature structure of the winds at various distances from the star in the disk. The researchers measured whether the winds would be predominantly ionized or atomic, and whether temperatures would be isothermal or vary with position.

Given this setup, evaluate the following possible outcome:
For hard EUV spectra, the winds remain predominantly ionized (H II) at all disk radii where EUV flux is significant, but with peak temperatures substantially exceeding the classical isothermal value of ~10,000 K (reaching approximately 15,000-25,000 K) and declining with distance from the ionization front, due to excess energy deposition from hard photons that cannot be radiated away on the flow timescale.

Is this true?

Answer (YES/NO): NO